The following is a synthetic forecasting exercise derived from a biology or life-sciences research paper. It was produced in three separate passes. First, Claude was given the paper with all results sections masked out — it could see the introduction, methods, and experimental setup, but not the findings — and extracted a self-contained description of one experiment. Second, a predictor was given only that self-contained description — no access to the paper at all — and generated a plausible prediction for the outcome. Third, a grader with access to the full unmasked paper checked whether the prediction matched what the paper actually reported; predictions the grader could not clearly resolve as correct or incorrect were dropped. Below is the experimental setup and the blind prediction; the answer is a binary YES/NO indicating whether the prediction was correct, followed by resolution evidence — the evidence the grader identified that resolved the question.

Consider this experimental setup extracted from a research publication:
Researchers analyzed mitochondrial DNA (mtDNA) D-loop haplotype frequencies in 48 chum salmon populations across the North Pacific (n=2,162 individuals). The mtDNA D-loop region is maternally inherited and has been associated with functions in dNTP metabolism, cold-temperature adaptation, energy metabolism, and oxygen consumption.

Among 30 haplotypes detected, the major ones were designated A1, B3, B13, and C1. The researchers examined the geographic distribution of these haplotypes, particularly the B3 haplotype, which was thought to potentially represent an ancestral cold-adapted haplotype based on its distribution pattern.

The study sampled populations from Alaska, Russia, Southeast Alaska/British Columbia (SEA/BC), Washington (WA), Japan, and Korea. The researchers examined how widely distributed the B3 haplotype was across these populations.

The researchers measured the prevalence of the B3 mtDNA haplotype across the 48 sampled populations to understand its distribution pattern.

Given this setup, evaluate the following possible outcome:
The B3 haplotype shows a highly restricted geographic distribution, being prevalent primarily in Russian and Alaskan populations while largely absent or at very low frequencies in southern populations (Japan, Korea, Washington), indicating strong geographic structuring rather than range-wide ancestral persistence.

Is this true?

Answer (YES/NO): NO